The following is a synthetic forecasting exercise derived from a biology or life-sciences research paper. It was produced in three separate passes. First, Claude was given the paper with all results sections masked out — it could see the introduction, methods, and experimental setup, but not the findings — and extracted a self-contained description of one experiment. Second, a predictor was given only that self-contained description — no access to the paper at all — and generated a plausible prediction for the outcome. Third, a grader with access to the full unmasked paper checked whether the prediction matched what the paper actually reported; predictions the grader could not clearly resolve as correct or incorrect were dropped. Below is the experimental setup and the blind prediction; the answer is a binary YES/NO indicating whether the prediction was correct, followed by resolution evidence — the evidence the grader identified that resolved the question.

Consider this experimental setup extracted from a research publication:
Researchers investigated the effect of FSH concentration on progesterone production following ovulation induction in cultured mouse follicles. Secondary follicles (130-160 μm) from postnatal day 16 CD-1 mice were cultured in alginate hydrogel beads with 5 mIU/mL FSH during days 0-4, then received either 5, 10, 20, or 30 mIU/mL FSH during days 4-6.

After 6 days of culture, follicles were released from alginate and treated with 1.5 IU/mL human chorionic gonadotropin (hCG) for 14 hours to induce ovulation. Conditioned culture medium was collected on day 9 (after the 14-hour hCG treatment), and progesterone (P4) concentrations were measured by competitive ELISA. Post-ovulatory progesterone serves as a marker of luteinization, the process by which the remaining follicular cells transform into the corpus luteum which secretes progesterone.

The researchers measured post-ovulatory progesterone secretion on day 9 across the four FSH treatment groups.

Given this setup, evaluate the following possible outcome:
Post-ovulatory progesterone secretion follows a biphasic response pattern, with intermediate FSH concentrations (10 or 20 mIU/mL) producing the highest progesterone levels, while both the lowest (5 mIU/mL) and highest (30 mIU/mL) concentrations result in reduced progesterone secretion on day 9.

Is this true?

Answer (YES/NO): NO